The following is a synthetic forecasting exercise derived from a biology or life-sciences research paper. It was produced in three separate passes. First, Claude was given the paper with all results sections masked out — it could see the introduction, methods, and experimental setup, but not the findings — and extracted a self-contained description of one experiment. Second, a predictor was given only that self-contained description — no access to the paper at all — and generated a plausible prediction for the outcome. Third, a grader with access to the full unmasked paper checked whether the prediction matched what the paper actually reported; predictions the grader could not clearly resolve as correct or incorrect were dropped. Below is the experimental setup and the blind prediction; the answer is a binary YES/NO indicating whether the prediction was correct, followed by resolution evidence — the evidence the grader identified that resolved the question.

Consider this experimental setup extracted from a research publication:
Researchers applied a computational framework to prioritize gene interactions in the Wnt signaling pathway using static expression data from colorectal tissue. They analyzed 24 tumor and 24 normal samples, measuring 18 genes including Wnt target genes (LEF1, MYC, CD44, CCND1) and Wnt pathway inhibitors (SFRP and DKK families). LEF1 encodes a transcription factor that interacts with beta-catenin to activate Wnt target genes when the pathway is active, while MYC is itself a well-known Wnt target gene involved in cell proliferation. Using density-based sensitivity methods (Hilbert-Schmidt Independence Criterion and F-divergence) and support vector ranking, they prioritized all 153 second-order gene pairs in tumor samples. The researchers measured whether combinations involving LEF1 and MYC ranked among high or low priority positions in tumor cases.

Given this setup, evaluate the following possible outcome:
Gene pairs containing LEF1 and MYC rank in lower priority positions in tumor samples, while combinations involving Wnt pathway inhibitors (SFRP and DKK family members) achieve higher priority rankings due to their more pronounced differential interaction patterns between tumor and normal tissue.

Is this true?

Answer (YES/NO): NO